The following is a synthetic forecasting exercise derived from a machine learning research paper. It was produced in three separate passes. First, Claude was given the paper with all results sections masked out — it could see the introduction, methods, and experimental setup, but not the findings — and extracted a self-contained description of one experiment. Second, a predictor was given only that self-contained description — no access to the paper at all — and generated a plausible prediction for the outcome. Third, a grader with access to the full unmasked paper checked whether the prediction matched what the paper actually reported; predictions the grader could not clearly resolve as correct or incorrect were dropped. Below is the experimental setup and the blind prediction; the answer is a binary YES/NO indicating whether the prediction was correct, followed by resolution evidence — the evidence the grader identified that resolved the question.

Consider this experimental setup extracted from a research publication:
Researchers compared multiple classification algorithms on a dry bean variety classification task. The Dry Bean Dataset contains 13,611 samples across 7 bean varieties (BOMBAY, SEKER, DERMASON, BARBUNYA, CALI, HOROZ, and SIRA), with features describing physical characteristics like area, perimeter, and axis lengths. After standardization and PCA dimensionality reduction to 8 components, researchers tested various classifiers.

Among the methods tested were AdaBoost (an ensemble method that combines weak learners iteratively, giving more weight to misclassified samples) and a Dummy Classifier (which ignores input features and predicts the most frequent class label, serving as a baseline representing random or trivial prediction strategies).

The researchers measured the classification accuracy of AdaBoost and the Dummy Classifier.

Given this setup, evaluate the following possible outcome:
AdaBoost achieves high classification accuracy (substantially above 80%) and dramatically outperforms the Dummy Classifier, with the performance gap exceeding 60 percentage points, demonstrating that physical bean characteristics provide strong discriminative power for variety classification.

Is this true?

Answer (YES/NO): NO